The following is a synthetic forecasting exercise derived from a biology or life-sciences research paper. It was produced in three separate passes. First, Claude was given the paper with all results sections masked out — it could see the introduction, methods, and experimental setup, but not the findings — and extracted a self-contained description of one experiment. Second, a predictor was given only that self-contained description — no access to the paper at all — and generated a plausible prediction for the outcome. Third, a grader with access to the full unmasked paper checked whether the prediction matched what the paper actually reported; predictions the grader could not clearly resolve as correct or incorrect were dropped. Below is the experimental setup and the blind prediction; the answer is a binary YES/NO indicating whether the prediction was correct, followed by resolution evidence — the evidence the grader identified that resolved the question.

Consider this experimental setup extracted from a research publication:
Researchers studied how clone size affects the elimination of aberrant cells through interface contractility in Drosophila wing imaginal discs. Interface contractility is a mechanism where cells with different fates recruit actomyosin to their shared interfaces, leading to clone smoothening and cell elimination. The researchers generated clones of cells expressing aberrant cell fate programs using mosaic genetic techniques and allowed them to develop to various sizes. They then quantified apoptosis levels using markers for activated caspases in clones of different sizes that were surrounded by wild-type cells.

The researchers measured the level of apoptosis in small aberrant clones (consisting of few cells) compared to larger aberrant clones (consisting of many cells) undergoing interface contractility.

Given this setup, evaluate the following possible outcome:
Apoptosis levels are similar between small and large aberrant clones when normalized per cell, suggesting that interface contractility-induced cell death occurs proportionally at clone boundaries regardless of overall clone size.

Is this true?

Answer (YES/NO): NO